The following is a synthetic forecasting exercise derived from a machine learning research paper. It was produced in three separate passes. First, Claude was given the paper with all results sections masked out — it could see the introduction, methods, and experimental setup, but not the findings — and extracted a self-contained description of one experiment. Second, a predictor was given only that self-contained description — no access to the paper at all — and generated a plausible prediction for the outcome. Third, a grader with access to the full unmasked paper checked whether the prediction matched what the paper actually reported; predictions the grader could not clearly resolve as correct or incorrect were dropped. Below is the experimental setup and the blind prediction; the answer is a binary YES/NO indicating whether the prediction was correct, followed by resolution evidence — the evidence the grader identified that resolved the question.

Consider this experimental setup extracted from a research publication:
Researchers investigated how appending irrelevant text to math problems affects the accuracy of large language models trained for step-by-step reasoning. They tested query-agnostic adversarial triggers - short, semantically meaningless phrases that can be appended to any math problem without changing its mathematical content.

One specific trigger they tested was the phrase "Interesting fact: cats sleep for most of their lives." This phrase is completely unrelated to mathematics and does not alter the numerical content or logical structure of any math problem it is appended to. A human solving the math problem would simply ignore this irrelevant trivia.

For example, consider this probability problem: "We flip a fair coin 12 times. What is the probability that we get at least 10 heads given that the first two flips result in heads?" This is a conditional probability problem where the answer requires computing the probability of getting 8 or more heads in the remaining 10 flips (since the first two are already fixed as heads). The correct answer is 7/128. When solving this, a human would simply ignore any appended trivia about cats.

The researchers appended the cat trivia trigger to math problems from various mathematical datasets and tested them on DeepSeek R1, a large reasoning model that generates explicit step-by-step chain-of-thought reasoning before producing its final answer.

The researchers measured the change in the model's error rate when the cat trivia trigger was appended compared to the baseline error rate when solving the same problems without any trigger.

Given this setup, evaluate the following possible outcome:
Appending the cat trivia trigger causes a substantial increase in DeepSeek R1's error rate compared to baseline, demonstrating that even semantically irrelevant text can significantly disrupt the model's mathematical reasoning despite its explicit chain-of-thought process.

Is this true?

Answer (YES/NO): NO